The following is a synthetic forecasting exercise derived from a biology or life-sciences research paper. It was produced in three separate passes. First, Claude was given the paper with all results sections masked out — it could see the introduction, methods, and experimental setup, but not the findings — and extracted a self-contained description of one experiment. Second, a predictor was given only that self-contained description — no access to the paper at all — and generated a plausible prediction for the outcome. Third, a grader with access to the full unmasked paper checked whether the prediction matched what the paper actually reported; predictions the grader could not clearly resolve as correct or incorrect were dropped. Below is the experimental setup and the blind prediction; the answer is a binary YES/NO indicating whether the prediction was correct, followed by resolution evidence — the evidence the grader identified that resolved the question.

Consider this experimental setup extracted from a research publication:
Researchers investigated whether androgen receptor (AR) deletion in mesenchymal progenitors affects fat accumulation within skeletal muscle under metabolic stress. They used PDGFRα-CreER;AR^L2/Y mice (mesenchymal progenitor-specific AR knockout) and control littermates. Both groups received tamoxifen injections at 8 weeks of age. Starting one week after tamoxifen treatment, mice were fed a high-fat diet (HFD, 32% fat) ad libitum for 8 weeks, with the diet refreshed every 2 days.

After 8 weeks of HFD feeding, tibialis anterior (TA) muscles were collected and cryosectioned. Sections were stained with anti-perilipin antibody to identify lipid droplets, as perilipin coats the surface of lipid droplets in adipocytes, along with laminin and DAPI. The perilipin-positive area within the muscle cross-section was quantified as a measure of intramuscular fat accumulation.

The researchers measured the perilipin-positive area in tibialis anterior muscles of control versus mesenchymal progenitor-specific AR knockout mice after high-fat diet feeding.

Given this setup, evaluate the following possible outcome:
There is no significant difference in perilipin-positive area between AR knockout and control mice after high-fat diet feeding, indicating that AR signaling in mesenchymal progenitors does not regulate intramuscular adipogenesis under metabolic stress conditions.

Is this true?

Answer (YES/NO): YES